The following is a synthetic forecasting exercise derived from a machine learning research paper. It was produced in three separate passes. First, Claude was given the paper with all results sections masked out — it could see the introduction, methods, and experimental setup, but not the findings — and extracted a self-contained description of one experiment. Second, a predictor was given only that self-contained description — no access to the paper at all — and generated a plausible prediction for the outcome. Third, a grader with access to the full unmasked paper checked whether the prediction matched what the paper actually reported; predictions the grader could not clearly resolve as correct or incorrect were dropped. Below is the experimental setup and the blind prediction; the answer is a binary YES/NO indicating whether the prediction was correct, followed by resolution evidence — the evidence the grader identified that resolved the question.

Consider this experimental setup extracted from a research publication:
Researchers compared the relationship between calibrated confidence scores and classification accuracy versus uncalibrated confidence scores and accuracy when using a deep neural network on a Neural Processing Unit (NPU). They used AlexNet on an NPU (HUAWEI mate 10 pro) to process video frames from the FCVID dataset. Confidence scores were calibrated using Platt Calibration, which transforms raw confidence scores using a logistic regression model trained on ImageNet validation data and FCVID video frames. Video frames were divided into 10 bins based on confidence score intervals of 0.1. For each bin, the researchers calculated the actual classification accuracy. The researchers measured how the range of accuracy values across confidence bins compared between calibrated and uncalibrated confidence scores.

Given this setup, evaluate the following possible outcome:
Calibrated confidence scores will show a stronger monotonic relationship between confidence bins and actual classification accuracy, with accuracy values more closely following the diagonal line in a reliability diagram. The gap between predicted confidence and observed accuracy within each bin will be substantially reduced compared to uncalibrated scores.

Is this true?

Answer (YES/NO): YES